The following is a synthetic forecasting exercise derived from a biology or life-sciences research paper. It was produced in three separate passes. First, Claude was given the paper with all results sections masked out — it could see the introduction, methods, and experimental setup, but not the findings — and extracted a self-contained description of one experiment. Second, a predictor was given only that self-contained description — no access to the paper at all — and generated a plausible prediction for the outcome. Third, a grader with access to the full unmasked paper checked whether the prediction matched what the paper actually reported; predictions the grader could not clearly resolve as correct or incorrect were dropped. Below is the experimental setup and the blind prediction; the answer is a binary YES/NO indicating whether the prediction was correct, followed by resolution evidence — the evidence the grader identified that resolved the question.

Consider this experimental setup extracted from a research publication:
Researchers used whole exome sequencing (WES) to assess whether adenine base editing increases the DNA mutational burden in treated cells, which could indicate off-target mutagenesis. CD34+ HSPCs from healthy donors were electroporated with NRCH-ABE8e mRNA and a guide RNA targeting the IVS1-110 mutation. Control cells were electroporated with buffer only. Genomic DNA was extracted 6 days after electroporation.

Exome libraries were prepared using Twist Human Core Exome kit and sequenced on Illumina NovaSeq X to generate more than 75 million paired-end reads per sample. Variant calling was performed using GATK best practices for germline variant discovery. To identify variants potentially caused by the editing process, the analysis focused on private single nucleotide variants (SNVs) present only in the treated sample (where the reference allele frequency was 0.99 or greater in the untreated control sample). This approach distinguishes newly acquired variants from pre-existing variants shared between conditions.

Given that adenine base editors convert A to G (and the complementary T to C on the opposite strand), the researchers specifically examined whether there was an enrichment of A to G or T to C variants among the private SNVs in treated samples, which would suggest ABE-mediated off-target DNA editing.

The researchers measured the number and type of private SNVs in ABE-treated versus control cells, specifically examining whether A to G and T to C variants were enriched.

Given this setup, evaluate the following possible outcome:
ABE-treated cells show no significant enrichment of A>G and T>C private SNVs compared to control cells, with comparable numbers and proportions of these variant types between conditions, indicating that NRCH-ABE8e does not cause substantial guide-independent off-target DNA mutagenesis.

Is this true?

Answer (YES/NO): YES